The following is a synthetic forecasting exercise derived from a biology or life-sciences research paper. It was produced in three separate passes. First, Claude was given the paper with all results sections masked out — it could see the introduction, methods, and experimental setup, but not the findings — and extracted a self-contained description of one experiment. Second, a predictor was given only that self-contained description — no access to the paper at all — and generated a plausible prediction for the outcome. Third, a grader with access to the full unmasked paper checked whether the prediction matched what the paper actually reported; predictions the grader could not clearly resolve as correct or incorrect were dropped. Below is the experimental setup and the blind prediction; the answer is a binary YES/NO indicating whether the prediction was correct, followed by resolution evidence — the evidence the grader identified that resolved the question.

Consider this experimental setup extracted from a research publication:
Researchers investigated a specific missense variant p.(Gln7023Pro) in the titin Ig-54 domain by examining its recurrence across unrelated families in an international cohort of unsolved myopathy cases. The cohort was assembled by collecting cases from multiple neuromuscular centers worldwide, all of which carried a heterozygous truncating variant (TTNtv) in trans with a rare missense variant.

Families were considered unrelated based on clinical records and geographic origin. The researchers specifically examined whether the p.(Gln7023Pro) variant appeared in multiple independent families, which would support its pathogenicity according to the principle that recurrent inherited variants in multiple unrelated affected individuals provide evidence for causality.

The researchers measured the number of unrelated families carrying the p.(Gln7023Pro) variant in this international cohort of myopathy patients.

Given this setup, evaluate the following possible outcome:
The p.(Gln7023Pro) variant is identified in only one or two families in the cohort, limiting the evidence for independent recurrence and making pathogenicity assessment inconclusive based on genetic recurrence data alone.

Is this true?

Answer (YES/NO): NO